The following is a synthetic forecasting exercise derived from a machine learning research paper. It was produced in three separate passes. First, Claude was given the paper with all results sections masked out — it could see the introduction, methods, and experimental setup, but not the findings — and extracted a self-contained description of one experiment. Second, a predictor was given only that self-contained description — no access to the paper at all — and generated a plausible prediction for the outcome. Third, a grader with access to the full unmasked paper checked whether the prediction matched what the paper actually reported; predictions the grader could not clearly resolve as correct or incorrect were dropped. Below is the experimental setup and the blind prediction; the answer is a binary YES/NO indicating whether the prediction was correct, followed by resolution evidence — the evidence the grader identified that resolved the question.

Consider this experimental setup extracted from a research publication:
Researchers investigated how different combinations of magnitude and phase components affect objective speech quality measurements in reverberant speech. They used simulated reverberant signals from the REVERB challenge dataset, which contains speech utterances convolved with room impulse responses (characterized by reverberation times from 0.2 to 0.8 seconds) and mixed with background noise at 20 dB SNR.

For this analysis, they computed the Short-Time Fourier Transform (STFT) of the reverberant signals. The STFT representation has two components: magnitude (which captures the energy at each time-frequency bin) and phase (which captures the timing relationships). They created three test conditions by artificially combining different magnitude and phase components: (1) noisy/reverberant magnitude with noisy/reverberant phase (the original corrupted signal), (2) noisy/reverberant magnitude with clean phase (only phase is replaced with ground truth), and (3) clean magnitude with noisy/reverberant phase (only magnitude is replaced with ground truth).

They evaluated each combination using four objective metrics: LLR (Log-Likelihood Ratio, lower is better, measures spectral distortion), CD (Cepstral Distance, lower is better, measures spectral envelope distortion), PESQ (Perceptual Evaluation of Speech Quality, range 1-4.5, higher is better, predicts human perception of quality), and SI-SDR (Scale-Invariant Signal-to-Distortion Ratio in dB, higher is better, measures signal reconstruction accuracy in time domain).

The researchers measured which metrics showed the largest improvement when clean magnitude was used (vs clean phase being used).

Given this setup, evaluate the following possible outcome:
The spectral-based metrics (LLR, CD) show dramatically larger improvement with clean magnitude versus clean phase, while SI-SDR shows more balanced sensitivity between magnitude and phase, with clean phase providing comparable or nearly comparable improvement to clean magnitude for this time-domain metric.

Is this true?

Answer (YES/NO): NO